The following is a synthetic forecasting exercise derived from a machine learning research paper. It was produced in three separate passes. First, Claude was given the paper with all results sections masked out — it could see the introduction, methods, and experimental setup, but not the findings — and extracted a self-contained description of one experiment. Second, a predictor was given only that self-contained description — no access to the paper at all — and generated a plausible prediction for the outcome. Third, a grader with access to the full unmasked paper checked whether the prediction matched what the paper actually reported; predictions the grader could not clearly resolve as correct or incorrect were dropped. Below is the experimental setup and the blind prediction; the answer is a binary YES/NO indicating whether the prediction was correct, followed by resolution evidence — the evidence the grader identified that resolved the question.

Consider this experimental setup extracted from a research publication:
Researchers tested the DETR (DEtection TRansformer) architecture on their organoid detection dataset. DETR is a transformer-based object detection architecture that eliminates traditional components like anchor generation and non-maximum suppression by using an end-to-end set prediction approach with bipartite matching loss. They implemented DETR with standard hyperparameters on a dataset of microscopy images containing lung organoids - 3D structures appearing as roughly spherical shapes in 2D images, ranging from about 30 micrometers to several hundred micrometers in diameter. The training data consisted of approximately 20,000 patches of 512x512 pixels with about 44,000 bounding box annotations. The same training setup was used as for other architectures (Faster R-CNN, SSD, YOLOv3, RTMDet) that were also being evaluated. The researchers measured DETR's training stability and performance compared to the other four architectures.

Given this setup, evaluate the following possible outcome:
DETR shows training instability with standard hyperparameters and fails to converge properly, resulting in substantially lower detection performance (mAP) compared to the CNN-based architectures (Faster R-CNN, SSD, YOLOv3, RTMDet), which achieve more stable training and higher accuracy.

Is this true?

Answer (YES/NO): YES